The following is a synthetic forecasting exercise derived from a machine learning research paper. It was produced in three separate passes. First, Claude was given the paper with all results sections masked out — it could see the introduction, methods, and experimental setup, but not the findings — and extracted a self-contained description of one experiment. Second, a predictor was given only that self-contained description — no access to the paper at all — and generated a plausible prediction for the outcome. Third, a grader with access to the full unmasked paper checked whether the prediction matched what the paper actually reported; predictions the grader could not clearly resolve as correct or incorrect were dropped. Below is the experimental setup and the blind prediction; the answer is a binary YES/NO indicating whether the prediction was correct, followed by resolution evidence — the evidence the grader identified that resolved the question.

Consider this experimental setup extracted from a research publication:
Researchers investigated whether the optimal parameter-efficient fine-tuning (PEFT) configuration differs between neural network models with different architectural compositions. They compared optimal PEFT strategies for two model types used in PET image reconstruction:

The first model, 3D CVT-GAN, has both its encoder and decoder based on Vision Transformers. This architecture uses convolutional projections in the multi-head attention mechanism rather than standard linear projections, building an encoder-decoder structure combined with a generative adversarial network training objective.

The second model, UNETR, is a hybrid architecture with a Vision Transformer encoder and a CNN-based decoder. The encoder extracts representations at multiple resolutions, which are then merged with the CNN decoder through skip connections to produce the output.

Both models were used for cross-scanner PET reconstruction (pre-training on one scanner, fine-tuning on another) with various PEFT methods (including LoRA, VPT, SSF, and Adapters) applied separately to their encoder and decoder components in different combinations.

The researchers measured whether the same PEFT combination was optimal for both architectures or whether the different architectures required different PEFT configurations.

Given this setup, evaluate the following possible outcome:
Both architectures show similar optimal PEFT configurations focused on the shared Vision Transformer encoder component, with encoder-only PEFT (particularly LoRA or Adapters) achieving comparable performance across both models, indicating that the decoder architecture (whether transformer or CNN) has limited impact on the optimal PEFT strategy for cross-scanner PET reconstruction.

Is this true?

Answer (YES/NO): NO